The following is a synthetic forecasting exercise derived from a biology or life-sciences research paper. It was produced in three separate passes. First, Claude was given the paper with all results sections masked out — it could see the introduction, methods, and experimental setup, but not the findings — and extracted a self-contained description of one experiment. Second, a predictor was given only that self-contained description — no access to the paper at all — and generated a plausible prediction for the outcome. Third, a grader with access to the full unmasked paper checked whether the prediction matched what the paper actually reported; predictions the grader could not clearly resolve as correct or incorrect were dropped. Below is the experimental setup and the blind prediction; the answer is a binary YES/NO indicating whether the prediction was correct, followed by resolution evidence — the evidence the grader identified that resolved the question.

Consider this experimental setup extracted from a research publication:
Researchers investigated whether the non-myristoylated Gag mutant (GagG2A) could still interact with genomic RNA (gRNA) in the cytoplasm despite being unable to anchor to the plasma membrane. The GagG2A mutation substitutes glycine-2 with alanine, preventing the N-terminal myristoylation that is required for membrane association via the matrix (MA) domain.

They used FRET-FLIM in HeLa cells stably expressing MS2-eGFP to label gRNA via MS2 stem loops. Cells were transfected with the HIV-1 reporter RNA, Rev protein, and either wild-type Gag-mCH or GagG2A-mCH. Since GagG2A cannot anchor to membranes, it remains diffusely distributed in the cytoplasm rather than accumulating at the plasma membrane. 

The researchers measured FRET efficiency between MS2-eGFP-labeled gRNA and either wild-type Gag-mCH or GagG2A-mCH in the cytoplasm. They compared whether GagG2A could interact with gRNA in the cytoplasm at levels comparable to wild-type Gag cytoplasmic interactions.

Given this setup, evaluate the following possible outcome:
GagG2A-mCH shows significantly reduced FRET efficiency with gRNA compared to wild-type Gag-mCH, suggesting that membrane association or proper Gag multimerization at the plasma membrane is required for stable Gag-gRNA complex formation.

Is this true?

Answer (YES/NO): NO